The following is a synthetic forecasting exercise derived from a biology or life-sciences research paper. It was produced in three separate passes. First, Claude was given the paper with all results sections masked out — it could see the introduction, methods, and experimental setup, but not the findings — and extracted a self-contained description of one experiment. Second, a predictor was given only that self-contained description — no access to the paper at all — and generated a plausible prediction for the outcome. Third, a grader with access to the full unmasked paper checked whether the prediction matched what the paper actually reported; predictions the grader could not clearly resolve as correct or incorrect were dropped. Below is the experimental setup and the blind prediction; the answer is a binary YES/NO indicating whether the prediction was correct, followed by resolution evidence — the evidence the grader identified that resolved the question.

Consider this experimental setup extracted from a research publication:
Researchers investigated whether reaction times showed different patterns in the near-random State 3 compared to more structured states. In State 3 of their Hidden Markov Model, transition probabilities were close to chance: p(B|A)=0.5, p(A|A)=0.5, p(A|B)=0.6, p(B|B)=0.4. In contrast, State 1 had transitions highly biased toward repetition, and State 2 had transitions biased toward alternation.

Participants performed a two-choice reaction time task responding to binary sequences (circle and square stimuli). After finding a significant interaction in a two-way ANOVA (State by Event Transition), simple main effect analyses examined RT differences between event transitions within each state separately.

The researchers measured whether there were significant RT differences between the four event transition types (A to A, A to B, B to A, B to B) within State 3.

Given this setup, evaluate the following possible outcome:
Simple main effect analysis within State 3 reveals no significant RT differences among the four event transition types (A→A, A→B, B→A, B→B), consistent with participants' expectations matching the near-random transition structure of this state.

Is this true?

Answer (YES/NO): YES